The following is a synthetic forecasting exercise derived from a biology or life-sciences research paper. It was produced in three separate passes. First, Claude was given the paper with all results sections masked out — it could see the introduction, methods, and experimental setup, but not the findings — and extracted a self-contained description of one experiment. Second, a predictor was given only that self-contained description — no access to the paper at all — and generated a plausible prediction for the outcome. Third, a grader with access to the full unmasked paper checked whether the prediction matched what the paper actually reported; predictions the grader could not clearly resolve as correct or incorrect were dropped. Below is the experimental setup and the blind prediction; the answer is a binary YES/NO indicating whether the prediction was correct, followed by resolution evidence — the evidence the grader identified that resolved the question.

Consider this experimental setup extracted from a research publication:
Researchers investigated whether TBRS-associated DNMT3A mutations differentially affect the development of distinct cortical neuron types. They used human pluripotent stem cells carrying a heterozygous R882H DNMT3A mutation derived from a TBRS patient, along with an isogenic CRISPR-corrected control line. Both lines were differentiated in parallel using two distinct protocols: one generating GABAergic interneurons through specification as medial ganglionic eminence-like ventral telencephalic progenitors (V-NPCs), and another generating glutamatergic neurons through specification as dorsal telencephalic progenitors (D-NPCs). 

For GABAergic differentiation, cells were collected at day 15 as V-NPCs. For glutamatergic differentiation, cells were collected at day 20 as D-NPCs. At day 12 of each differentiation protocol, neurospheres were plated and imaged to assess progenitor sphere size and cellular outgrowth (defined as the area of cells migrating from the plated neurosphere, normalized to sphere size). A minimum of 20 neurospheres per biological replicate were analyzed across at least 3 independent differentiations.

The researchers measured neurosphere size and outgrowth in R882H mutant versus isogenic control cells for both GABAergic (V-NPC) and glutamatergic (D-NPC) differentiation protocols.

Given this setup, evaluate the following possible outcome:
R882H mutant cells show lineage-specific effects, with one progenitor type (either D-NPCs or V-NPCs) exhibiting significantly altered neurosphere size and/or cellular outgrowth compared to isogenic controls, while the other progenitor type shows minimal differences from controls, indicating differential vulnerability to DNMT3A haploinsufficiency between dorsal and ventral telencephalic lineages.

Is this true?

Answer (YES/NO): YES